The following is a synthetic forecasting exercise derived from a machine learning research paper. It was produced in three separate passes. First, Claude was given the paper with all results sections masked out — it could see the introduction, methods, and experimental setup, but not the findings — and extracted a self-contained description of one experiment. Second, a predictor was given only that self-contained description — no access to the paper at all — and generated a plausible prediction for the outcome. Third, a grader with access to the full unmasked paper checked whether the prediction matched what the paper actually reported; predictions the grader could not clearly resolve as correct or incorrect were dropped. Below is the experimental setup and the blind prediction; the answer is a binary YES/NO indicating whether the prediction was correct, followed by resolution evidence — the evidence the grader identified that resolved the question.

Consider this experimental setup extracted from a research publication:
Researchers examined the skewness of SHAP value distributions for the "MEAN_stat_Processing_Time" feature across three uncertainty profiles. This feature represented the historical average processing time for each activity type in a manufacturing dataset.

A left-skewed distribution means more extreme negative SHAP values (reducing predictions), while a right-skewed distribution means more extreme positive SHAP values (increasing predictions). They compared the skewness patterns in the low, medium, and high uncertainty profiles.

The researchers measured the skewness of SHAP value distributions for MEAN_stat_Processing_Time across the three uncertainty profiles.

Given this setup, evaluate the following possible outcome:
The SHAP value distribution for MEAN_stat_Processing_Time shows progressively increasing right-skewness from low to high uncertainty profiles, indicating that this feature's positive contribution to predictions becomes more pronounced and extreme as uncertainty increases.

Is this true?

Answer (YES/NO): NO